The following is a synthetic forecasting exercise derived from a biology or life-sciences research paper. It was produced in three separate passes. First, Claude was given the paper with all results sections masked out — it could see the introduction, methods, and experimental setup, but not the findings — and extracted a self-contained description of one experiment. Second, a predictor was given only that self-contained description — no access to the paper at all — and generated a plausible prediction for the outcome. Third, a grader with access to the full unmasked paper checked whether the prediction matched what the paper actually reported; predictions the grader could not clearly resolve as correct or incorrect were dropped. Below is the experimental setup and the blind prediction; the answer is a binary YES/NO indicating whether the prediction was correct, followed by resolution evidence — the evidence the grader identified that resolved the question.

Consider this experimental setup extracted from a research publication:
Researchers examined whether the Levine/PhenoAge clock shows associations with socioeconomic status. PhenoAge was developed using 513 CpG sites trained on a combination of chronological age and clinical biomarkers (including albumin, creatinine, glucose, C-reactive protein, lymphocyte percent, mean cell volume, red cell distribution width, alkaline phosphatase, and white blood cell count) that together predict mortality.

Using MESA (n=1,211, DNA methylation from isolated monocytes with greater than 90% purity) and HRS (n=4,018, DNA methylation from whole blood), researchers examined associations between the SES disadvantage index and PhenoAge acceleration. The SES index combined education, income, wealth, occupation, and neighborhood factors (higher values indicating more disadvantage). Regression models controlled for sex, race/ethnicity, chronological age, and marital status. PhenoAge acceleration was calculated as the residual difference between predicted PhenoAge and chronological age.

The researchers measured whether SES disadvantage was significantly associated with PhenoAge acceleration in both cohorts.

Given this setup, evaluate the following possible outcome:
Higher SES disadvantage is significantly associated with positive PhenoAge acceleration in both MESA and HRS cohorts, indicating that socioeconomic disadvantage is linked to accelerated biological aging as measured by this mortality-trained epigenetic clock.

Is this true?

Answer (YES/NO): NO